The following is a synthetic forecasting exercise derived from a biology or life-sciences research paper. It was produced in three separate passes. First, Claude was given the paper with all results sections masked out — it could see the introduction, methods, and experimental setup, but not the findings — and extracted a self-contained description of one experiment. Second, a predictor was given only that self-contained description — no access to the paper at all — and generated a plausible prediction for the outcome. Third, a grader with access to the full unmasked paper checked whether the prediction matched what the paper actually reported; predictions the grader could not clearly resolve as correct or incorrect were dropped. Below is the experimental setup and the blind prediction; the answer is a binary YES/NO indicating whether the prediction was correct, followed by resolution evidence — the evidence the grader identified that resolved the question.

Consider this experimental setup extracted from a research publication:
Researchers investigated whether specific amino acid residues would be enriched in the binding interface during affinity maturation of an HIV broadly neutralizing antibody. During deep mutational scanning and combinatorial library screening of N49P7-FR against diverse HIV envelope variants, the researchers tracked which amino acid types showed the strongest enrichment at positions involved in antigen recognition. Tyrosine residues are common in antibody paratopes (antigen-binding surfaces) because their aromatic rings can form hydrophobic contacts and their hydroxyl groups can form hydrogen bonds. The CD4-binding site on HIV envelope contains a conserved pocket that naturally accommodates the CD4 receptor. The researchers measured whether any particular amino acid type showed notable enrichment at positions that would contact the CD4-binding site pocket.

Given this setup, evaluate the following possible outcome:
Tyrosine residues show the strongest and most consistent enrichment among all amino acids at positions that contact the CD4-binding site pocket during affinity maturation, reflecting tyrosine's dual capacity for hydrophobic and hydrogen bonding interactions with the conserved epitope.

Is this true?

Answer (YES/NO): YES